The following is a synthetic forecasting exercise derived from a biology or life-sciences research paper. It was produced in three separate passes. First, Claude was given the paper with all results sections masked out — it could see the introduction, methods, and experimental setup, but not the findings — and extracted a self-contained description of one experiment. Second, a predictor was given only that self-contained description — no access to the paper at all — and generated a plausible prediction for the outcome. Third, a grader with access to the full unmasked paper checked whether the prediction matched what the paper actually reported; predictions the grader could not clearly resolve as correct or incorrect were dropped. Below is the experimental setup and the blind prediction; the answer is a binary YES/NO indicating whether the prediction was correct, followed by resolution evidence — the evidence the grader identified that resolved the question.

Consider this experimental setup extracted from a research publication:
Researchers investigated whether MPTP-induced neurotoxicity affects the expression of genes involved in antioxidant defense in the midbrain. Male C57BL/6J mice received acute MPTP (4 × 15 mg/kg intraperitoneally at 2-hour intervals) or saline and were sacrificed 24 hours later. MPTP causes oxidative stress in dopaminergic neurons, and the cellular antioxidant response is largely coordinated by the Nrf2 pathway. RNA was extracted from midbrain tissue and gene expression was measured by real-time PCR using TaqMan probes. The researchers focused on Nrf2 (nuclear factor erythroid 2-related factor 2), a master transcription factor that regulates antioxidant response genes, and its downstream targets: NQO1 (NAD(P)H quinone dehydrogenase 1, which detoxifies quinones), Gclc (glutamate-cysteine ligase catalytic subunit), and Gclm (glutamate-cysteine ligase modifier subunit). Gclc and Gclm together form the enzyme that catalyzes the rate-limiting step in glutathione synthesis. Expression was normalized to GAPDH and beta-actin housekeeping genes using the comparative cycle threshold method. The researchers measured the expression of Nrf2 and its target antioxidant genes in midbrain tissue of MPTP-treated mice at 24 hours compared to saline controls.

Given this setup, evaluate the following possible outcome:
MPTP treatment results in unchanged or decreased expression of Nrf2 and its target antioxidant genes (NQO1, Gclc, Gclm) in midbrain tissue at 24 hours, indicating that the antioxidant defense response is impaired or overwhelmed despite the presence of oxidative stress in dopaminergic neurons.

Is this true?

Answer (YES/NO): YES